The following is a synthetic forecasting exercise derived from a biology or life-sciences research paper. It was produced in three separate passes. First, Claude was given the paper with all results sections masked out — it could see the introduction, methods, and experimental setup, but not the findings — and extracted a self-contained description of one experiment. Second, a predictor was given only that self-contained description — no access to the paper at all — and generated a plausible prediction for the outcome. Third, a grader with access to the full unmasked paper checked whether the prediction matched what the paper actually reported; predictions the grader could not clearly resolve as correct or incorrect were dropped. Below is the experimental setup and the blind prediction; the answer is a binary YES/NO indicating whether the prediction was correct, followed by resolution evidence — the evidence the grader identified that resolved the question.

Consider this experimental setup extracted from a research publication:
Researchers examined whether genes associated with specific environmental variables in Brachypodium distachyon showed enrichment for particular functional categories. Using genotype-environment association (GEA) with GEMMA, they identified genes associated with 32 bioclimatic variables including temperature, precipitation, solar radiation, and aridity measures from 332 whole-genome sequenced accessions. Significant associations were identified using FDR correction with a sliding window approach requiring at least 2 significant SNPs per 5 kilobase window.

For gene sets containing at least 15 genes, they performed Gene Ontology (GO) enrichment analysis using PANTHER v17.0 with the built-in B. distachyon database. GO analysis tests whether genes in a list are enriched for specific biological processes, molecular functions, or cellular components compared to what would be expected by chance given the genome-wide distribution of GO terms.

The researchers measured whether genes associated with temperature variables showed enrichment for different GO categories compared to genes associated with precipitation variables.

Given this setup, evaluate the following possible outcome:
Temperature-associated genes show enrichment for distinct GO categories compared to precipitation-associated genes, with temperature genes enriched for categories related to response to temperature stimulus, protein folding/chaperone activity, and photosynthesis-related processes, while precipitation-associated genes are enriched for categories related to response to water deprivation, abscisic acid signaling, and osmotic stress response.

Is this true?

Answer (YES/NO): NO